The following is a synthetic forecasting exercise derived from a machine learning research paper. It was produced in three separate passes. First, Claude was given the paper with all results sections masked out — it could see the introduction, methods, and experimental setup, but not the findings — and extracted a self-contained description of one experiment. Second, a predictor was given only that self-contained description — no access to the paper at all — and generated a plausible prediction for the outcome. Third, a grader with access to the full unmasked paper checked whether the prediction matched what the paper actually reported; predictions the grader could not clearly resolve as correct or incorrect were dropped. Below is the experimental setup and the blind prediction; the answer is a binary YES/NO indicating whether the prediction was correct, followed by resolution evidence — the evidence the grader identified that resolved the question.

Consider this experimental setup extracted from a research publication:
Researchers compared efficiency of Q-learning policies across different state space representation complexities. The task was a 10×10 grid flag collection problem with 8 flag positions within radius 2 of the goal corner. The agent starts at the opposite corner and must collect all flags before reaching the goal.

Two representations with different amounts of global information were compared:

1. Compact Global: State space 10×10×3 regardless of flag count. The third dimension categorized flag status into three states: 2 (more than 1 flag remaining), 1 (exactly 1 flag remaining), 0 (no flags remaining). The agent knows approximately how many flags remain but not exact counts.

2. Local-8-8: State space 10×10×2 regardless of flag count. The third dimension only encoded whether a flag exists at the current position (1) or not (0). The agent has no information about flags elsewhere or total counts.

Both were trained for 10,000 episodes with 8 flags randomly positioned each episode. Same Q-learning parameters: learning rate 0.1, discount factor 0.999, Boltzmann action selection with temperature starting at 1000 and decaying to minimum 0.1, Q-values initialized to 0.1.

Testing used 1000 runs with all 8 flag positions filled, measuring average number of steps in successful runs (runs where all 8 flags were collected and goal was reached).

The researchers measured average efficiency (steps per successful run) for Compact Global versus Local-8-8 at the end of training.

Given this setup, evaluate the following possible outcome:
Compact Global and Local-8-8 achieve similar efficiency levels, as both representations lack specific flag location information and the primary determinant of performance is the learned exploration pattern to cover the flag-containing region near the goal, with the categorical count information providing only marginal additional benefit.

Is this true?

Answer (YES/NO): NO